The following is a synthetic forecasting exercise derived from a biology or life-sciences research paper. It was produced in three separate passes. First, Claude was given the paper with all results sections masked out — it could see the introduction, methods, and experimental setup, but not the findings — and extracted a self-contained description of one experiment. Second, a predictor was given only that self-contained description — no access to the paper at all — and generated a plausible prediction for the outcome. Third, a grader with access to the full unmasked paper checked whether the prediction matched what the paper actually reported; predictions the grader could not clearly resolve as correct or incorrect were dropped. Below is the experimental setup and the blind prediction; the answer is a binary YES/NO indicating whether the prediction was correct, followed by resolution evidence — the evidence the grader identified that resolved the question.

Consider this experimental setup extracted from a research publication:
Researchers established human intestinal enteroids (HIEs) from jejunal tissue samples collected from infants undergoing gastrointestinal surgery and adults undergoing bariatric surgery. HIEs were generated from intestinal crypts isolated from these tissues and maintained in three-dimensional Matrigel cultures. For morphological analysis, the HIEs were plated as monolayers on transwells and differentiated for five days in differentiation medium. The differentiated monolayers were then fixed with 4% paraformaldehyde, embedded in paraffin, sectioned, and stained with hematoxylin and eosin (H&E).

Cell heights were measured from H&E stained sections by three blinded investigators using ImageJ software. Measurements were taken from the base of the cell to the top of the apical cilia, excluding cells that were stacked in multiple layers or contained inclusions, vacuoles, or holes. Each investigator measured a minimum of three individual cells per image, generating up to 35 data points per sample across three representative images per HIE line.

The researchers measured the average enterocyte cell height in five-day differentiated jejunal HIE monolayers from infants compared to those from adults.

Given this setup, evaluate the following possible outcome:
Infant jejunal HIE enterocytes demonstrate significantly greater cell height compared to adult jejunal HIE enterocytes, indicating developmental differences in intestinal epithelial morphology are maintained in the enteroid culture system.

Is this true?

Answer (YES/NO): NO